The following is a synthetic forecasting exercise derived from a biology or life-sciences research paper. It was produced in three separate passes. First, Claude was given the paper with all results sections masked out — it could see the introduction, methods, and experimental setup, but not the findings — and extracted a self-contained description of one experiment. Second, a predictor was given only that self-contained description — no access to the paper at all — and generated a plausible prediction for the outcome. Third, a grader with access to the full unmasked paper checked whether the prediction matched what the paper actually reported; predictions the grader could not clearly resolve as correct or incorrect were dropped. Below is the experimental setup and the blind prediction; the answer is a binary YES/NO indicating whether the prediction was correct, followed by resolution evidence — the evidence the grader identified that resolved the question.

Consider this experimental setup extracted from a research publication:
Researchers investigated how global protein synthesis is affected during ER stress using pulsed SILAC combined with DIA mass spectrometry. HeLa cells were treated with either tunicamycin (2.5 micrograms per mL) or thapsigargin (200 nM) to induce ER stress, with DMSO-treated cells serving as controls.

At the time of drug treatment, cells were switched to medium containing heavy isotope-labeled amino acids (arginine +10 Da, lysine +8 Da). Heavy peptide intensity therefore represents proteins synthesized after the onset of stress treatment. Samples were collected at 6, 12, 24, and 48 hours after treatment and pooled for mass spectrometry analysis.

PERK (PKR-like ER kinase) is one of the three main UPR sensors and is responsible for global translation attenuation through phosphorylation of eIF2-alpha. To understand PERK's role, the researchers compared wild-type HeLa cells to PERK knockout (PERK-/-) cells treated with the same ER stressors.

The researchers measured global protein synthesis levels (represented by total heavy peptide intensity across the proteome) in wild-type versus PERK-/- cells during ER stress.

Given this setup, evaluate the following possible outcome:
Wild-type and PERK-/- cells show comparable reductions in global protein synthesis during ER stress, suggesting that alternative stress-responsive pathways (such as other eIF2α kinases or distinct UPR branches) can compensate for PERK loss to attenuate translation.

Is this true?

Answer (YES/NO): NO